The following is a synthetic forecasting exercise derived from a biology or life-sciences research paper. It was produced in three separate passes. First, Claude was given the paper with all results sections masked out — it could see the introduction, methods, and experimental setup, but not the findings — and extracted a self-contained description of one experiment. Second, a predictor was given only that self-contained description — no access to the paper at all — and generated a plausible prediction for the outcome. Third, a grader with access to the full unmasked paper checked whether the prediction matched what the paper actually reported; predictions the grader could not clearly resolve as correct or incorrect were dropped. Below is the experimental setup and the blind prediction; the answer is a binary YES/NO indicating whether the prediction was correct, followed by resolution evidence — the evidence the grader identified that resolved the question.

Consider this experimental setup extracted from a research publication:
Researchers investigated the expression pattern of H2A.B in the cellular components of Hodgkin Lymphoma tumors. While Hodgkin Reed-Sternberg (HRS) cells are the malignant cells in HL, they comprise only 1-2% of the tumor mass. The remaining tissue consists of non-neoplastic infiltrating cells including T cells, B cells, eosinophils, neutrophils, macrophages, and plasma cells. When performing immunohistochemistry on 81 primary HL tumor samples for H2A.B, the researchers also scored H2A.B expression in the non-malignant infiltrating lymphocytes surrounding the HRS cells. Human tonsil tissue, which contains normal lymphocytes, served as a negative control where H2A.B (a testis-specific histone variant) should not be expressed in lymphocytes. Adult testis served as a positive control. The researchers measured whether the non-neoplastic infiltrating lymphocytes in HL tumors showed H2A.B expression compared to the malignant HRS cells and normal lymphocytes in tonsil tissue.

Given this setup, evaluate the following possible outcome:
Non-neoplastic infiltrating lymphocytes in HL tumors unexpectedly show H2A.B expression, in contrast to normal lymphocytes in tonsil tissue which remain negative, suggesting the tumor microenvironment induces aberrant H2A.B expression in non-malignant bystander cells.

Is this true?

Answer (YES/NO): YES